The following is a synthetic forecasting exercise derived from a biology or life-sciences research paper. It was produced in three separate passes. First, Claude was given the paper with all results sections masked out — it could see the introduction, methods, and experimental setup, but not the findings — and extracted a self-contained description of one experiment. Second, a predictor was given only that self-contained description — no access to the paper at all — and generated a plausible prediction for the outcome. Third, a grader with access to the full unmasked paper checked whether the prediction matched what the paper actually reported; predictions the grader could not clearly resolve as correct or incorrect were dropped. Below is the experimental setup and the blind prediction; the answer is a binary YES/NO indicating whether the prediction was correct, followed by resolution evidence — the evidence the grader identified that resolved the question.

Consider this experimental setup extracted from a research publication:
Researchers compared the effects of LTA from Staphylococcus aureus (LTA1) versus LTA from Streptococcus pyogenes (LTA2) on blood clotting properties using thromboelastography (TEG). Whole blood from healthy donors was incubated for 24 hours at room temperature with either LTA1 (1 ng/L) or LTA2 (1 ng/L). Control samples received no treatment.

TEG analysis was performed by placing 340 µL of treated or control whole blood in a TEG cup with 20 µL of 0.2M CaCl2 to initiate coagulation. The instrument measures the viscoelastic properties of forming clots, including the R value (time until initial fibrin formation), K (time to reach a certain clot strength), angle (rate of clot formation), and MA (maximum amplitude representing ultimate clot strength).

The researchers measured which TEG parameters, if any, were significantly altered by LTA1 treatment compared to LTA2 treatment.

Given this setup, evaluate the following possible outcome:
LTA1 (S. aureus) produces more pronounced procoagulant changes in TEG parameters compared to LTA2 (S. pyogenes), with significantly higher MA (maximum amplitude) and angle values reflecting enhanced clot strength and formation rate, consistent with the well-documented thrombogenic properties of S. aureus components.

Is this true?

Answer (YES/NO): NO